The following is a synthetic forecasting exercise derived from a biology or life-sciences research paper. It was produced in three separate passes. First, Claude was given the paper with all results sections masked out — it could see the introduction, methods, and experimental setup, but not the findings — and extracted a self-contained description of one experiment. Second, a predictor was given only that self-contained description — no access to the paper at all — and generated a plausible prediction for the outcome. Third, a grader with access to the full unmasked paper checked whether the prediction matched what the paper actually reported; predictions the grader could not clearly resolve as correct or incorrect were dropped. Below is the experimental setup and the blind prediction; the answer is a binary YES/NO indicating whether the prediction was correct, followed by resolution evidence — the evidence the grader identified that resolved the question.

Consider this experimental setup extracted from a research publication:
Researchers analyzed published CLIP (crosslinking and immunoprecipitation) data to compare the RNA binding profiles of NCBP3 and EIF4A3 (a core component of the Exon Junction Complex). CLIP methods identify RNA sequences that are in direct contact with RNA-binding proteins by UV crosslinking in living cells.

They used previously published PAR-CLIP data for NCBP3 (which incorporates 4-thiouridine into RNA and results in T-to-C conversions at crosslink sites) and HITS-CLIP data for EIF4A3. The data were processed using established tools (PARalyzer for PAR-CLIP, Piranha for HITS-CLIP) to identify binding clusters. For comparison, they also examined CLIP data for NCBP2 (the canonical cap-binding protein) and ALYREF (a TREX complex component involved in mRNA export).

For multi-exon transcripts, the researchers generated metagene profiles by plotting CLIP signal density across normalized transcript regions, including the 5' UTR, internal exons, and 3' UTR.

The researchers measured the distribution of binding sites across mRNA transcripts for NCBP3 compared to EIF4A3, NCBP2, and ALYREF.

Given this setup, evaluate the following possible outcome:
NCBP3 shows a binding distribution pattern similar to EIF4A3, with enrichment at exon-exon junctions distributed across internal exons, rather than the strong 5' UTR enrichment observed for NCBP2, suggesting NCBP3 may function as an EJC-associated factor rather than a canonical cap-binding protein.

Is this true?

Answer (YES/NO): YES